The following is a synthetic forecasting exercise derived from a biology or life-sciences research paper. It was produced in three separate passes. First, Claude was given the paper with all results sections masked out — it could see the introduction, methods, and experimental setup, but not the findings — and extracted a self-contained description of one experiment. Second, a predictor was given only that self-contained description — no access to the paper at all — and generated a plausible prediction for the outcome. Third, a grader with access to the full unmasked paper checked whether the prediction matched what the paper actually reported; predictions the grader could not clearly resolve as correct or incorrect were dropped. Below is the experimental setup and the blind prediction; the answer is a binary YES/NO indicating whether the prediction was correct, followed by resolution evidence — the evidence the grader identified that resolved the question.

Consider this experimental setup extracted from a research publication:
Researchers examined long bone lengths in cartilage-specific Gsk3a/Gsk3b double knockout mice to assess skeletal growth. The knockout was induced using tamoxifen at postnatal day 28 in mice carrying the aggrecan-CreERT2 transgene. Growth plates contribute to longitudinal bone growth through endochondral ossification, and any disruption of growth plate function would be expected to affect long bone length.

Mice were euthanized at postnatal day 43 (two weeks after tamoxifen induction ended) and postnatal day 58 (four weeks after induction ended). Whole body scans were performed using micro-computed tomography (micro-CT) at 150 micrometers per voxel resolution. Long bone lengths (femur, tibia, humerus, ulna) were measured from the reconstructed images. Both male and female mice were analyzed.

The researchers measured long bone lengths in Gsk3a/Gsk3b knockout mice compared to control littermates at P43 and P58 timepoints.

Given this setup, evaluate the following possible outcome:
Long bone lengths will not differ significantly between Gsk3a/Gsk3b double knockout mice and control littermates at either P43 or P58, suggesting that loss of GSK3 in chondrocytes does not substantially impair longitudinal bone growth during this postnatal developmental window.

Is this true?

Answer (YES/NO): NO